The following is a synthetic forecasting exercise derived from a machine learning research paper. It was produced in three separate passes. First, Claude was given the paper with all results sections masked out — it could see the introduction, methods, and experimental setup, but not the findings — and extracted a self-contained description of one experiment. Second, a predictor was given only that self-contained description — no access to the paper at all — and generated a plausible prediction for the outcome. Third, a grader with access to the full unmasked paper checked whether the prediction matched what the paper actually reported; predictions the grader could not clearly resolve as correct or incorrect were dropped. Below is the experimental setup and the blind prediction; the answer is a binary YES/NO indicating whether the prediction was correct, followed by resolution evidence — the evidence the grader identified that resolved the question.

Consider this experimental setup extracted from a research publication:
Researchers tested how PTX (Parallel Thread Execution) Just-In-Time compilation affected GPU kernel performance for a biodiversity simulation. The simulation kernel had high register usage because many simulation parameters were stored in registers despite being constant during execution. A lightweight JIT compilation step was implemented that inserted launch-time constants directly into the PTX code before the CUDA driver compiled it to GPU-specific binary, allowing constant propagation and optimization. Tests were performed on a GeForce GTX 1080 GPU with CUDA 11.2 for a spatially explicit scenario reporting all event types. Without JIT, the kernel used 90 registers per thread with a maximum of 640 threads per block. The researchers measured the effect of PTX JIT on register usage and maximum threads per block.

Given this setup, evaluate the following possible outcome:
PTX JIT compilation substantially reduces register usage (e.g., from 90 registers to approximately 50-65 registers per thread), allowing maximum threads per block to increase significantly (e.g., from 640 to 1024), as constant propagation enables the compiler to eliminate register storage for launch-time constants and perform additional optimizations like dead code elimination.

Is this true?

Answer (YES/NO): YES